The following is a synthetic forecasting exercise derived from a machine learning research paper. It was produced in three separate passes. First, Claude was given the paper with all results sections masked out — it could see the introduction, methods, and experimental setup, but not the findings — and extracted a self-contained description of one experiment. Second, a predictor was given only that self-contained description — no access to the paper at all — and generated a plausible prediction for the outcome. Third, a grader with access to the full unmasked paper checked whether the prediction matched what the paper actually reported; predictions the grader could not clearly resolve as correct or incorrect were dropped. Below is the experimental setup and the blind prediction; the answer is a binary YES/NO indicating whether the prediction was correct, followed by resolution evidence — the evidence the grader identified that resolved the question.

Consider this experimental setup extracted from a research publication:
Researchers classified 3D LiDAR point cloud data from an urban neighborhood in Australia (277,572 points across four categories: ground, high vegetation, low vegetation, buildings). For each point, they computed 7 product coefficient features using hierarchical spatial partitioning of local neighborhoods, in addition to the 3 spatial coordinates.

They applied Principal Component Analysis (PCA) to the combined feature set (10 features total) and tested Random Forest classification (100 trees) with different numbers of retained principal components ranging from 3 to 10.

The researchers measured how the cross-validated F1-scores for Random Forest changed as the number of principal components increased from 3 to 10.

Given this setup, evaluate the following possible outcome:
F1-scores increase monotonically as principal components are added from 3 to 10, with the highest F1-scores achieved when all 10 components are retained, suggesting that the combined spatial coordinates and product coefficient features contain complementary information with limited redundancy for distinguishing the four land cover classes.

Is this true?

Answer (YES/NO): NO